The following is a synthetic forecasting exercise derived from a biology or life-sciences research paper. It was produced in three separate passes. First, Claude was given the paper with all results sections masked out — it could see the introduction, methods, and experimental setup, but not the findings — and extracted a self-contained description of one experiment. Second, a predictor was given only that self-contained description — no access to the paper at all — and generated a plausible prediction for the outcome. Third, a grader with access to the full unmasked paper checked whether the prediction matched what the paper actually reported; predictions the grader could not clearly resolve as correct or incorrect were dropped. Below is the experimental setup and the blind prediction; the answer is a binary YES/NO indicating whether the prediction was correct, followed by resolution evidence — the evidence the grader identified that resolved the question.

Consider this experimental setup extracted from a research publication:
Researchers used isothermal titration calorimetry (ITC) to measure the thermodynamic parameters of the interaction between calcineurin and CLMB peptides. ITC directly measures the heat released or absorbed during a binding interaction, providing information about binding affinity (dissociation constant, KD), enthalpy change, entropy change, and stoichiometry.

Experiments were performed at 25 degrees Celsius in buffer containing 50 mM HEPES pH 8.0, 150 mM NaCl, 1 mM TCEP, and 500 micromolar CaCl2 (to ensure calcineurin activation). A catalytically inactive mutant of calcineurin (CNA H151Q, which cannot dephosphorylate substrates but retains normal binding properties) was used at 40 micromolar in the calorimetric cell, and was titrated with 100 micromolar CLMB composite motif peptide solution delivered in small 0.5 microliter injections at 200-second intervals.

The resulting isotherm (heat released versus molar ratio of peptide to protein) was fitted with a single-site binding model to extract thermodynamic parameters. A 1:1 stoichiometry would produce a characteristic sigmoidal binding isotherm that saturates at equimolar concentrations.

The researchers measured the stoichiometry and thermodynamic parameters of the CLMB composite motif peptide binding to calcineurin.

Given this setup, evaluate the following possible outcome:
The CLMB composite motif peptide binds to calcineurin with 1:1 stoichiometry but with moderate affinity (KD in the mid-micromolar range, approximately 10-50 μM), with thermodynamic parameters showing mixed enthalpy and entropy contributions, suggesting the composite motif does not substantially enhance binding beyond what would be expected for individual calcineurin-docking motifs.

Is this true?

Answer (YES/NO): NO